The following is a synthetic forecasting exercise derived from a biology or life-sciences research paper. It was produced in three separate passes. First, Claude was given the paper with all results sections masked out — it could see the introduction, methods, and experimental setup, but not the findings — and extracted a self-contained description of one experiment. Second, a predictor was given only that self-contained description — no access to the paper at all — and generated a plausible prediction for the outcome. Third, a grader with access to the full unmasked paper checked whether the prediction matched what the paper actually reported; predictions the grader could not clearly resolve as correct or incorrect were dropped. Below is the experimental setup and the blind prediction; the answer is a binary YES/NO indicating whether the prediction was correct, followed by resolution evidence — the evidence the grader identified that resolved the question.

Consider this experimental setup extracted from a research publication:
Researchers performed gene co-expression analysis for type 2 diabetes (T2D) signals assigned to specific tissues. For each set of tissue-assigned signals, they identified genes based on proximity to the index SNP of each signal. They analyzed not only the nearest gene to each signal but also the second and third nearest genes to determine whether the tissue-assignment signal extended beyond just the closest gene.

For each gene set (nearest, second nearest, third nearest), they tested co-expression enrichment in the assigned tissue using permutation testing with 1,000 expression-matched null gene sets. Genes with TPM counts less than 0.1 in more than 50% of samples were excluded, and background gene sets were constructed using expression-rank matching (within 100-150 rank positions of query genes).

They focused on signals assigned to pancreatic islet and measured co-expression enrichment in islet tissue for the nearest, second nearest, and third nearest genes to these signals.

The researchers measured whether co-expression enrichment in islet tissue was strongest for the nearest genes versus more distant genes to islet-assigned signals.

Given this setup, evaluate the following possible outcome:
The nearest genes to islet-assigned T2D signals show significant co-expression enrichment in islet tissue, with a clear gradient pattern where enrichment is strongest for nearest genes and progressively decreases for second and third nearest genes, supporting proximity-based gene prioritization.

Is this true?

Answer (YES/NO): NO